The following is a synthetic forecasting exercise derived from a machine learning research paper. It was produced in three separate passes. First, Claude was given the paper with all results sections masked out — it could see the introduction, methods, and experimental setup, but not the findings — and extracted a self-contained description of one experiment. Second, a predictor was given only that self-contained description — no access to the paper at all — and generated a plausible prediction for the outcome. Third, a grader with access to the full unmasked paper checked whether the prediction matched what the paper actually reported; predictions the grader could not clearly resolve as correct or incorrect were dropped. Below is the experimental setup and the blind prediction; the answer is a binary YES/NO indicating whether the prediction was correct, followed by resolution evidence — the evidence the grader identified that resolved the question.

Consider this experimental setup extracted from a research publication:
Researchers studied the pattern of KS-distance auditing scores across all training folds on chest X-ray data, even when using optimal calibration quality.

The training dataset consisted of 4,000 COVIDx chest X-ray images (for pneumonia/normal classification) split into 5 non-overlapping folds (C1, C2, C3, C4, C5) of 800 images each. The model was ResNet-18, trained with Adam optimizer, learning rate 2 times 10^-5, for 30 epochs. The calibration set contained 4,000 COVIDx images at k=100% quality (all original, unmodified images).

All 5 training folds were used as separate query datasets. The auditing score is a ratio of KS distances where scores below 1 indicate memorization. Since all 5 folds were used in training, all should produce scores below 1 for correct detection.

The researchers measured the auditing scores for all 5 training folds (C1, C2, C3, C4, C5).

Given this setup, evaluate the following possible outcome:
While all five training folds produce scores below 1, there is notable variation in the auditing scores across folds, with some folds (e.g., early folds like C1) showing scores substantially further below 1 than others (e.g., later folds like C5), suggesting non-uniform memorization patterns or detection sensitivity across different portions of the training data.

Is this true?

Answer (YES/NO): NO